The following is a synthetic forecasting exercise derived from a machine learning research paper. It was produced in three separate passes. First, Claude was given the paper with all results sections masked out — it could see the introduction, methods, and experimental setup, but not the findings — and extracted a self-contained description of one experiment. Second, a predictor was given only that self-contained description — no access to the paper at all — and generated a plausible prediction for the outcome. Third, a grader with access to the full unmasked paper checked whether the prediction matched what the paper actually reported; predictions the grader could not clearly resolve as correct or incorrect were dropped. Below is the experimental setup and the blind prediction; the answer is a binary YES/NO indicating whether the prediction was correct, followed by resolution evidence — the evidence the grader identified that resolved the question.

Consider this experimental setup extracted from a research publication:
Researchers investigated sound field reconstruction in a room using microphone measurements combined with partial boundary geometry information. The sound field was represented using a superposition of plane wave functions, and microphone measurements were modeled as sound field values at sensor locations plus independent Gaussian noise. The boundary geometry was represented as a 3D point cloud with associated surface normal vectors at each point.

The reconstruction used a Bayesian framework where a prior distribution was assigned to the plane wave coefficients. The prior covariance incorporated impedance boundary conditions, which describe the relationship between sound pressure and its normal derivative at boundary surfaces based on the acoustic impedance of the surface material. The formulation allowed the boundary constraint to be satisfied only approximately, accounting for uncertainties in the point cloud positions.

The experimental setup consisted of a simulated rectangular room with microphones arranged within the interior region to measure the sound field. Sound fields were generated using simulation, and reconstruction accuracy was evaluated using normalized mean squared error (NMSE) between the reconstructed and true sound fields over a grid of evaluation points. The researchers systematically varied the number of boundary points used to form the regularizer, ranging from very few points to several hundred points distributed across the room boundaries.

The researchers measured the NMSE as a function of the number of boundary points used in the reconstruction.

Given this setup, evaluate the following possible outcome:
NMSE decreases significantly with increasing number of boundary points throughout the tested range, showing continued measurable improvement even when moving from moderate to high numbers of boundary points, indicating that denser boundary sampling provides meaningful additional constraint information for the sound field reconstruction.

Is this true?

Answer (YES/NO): NO